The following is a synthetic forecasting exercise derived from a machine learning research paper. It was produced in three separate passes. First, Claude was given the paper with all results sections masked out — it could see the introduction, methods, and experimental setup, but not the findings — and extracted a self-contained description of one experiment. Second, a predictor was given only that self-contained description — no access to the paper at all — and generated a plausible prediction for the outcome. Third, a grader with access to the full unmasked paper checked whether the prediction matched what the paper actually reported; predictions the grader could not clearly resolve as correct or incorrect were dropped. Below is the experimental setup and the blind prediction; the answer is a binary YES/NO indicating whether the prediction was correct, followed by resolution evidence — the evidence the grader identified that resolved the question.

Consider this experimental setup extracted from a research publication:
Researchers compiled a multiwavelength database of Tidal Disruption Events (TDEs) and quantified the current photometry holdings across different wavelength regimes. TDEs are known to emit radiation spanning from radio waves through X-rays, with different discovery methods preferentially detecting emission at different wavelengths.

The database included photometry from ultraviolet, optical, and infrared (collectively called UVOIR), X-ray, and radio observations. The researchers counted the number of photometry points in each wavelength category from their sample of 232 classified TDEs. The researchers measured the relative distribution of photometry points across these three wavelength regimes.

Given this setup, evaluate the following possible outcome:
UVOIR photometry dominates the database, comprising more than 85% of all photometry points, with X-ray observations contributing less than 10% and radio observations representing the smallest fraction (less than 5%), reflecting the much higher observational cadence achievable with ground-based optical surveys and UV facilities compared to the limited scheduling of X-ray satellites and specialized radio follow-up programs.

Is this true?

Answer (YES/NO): NO